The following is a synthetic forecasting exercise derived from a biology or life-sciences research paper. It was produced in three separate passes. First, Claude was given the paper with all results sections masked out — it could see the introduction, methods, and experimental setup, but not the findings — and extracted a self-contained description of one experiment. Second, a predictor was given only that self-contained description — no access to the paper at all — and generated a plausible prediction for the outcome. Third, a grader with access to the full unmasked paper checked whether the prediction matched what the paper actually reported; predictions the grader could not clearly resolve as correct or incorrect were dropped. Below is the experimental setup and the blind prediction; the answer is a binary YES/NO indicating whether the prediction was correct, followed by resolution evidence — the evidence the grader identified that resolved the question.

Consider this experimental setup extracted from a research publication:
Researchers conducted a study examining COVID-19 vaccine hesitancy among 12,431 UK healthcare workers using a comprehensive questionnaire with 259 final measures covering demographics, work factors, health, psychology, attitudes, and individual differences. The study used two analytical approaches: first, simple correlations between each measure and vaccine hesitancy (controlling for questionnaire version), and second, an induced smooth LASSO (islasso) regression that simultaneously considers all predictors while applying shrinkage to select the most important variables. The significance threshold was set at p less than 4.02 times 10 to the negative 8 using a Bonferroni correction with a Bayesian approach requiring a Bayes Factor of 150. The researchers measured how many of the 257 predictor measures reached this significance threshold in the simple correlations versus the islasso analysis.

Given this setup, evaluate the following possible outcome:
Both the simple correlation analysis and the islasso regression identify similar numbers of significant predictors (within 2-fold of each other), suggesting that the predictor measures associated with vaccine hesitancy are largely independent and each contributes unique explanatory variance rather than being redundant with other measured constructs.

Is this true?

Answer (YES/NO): NO